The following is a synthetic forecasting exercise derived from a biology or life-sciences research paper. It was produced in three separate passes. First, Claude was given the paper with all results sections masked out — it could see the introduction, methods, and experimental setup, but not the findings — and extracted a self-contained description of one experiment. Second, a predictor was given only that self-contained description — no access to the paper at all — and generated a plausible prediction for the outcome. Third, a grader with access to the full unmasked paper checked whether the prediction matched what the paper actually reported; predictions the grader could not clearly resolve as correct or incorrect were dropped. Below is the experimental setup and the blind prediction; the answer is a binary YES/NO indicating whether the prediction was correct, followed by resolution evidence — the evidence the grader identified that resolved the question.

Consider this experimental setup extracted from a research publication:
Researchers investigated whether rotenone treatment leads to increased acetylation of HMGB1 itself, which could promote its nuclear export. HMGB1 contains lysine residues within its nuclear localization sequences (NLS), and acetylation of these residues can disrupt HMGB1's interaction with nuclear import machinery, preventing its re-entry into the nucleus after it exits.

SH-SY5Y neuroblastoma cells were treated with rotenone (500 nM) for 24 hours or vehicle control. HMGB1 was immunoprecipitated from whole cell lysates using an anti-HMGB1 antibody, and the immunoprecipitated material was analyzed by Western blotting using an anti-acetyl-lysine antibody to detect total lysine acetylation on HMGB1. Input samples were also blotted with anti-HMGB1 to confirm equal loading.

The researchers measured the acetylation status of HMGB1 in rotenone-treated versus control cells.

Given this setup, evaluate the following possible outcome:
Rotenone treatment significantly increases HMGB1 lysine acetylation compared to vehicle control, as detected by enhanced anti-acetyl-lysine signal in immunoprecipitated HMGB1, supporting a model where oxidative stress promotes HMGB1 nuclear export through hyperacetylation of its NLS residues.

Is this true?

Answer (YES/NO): YES